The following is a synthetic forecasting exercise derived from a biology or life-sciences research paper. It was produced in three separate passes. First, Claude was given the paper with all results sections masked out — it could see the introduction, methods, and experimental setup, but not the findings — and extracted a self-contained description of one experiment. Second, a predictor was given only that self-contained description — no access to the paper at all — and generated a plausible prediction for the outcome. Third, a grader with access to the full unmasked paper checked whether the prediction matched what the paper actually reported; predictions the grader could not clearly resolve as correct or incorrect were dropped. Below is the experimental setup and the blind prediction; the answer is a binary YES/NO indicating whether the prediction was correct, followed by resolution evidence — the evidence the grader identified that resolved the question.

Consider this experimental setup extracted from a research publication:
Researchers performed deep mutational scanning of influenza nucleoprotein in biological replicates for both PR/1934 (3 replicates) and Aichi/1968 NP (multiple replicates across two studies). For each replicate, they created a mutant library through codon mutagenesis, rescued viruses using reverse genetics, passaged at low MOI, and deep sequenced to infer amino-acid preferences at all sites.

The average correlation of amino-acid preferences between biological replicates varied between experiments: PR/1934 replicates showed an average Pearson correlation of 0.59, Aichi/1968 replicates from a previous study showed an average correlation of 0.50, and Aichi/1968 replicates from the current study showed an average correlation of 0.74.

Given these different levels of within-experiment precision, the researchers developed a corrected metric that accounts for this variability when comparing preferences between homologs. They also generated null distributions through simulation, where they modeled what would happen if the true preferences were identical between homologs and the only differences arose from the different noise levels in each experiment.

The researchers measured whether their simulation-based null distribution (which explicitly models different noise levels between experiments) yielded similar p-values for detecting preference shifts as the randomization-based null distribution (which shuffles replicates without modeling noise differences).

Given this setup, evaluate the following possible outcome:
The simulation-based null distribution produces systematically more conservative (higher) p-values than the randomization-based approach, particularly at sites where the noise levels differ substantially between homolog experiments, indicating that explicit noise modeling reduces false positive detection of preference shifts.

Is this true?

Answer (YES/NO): NO